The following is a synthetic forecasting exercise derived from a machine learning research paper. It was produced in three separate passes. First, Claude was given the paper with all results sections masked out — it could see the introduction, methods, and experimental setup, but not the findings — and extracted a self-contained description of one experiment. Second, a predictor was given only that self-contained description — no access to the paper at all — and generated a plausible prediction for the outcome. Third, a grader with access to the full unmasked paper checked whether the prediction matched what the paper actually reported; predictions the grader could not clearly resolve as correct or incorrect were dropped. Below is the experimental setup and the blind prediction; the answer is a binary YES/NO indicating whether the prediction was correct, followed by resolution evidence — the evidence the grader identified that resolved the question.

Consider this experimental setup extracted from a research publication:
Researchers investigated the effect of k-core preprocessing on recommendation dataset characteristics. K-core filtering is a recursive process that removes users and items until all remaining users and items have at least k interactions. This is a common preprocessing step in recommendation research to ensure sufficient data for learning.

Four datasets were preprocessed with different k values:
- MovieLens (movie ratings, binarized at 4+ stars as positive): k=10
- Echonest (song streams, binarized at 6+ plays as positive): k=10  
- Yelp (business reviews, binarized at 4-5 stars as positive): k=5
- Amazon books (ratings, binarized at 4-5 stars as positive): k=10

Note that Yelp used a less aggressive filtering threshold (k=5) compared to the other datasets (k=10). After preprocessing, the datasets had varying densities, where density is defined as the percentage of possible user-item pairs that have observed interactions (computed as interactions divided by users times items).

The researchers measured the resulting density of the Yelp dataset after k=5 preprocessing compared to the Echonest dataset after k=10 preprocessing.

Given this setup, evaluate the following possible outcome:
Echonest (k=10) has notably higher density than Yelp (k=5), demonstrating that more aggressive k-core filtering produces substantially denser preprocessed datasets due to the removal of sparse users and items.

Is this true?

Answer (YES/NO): NO